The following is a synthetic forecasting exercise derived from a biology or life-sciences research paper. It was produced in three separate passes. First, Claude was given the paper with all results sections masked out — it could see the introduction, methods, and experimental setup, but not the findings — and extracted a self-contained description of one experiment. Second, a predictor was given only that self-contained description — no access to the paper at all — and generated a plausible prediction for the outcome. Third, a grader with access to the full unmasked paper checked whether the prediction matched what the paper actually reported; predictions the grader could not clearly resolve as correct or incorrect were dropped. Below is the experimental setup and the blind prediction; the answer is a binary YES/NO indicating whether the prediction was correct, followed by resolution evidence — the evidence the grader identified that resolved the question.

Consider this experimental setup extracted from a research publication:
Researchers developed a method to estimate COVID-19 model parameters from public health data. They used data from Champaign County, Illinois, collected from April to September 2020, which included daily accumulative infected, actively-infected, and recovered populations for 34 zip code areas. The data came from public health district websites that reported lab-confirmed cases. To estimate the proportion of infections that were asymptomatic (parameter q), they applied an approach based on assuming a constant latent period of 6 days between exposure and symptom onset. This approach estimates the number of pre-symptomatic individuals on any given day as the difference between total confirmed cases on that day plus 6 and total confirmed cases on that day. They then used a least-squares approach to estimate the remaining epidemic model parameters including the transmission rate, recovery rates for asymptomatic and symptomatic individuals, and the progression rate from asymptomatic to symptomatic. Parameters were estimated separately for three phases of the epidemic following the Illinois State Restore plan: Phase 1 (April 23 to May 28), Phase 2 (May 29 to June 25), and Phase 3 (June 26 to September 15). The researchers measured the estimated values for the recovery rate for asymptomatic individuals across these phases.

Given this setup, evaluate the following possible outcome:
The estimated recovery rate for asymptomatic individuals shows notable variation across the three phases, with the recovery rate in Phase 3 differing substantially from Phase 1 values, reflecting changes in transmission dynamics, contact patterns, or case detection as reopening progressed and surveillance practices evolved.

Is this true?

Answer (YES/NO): NO